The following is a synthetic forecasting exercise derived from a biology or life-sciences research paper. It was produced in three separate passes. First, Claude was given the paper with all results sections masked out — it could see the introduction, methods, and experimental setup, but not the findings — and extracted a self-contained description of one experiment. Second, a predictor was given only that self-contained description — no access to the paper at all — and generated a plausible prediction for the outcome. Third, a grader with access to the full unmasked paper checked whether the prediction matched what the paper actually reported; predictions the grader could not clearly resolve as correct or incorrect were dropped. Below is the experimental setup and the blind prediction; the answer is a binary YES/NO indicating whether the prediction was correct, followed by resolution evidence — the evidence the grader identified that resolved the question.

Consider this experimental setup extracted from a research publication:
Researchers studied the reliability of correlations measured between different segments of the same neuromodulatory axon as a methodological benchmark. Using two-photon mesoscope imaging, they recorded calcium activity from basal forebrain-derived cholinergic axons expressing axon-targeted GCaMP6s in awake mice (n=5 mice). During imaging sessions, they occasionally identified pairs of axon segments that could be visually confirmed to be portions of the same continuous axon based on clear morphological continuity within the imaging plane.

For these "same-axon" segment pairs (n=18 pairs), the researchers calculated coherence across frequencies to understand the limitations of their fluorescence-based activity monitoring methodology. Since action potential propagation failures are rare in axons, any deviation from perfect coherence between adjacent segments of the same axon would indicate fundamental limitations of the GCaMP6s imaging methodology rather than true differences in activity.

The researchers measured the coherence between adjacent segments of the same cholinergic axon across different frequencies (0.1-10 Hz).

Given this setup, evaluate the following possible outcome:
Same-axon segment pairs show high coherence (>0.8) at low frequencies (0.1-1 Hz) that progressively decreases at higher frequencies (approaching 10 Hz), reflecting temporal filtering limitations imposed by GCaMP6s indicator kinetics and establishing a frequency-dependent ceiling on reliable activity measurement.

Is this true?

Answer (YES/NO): YES